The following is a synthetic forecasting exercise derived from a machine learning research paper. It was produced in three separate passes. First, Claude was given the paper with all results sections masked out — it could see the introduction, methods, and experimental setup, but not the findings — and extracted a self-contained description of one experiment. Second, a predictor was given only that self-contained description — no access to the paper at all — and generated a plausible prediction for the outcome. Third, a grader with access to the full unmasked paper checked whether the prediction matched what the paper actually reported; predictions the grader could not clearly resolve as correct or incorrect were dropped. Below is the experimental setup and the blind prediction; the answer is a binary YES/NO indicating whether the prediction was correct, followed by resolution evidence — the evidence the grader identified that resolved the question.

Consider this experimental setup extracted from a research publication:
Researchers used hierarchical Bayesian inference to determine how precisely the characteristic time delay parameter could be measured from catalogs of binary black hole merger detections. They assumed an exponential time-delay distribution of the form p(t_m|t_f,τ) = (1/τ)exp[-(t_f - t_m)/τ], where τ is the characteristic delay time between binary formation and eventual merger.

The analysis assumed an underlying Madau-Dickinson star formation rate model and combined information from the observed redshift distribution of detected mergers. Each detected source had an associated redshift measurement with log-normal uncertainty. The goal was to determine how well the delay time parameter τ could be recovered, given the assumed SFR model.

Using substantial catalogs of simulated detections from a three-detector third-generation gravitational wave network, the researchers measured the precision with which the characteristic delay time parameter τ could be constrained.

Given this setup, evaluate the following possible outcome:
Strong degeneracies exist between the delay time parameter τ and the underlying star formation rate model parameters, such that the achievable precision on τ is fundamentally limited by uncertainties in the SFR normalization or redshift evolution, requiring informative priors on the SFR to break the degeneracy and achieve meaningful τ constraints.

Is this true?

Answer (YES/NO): NO